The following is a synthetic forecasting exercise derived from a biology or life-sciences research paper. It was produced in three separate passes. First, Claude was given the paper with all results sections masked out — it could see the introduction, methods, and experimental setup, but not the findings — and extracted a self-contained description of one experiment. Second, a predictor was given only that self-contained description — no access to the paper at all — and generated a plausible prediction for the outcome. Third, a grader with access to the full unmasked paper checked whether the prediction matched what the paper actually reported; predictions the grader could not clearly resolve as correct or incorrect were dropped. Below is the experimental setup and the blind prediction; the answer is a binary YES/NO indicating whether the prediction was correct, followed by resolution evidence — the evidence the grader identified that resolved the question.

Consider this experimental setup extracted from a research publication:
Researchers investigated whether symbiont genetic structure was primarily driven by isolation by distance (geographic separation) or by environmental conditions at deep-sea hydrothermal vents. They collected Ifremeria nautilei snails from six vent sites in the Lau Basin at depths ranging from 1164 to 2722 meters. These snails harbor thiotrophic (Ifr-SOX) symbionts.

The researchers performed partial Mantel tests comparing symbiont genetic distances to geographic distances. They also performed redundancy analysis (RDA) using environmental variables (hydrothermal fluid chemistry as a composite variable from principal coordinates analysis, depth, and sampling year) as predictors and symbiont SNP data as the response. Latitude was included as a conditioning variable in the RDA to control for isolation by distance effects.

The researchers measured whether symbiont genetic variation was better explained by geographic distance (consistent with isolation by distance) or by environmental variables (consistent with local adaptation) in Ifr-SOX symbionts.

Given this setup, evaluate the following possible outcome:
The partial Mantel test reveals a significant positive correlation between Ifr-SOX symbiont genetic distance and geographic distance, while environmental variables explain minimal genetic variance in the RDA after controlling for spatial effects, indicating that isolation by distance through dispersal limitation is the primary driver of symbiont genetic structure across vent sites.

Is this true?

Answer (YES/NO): NO